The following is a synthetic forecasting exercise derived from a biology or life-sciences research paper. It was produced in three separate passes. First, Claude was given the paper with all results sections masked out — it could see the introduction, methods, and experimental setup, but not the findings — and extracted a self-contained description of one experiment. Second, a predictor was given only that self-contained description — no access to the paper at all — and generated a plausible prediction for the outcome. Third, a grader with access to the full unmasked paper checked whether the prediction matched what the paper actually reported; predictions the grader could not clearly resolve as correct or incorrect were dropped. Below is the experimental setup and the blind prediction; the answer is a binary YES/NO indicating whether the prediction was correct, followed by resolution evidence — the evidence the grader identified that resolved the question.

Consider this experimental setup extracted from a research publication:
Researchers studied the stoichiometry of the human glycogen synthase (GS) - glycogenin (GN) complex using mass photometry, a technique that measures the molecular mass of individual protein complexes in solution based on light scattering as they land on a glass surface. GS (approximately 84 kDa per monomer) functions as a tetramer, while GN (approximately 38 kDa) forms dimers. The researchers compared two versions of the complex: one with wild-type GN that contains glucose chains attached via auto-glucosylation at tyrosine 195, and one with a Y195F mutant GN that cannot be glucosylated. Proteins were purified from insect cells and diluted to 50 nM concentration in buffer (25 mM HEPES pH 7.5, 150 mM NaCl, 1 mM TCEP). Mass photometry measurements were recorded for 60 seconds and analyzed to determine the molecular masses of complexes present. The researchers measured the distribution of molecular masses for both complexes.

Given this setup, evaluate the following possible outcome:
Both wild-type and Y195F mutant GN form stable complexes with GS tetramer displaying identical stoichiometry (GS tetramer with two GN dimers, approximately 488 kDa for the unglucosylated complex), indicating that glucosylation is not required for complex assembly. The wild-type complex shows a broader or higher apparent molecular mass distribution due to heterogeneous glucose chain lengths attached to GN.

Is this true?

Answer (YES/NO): YES